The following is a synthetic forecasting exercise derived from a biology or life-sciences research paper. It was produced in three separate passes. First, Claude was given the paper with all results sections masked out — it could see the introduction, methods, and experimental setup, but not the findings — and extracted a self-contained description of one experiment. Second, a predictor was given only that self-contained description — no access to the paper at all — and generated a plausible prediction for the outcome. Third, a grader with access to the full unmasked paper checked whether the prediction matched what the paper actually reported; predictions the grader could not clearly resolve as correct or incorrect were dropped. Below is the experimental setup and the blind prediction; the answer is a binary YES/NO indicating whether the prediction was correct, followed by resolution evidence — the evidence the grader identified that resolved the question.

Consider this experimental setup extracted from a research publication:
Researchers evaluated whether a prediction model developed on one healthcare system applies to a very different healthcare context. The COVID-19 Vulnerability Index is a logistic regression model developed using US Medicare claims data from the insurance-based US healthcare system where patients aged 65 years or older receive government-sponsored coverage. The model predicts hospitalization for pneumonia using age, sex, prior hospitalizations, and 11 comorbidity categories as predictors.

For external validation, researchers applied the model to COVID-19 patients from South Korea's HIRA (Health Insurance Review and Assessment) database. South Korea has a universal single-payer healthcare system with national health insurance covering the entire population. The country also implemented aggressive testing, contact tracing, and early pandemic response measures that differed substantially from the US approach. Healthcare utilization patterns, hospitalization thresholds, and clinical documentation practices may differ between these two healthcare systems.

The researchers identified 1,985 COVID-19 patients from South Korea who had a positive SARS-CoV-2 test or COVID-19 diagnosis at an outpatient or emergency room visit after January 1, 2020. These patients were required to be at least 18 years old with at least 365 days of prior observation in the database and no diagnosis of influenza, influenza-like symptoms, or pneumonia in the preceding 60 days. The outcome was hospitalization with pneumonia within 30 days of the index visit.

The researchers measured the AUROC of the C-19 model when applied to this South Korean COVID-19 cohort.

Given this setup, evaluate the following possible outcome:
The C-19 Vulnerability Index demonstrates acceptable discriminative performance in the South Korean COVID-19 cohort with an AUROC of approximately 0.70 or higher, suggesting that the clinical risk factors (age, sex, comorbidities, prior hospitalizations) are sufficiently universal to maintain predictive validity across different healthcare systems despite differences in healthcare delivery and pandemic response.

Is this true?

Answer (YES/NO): NO